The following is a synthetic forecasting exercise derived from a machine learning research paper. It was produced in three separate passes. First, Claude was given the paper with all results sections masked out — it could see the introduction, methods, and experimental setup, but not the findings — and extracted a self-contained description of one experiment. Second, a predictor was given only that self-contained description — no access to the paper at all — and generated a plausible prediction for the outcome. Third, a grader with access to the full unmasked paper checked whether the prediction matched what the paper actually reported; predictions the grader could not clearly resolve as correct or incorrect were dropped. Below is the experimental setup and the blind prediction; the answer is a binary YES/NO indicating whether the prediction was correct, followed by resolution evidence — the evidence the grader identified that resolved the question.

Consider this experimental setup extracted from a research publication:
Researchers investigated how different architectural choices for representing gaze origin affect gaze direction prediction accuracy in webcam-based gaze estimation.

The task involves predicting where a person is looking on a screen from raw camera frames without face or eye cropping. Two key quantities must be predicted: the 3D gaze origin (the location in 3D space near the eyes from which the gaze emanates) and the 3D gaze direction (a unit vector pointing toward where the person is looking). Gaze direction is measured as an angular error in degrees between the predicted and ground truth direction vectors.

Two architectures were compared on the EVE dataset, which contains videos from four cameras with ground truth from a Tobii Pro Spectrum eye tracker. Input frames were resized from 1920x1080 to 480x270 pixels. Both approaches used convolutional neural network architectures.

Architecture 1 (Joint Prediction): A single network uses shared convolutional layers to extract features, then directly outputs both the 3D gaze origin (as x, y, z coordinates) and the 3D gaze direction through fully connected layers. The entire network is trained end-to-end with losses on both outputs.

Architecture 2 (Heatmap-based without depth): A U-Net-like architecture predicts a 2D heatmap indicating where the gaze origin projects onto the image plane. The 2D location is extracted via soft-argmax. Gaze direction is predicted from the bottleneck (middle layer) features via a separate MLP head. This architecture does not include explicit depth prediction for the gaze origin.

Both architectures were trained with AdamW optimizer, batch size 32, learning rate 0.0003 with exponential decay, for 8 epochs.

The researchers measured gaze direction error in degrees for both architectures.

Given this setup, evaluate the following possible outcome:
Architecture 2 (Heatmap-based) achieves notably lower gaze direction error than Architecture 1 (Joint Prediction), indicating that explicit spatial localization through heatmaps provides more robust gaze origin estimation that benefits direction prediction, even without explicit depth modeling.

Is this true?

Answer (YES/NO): NO